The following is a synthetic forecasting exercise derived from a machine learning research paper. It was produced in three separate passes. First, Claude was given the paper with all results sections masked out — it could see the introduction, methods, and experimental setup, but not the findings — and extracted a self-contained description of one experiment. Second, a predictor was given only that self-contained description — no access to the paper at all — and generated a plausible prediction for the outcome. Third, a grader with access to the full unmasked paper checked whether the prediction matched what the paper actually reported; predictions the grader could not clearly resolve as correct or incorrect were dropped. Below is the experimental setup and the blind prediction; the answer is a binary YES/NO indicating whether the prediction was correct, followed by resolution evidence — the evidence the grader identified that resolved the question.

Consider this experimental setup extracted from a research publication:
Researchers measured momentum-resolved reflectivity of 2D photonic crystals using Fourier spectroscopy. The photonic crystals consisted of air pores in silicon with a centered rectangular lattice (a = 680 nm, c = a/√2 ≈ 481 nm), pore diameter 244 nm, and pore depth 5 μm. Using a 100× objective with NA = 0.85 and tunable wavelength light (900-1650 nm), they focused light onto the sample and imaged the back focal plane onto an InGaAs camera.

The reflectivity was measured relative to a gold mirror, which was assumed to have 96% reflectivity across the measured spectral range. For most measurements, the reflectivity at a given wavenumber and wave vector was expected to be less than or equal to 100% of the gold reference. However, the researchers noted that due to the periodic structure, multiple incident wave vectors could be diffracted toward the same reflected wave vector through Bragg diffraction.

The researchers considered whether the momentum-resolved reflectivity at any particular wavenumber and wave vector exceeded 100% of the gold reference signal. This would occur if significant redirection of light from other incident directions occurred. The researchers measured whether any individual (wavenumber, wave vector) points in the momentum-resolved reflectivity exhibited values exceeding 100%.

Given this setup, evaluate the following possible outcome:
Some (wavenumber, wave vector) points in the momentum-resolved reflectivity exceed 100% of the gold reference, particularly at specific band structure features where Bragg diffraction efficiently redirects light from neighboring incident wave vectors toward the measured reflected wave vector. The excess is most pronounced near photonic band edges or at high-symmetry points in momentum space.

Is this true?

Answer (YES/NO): NO